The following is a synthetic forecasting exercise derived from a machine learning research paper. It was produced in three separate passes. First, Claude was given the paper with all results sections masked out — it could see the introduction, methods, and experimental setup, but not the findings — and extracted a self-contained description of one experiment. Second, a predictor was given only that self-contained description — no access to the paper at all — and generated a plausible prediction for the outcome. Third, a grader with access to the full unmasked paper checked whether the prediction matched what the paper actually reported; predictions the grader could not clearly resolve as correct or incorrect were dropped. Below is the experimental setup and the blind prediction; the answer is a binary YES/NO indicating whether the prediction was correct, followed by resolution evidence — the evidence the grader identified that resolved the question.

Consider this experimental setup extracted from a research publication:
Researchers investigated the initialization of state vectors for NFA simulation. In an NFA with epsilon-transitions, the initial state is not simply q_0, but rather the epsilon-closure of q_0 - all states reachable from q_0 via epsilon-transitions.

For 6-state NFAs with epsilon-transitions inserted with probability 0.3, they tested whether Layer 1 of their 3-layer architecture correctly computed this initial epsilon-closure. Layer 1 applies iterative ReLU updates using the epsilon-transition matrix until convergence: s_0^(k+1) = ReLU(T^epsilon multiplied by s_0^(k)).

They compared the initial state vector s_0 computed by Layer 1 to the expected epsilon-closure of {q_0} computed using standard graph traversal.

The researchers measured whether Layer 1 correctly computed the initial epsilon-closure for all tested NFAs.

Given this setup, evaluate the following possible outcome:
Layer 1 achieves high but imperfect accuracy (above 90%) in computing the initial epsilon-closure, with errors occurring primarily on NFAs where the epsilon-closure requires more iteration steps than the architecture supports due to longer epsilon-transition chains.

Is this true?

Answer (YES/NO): NO